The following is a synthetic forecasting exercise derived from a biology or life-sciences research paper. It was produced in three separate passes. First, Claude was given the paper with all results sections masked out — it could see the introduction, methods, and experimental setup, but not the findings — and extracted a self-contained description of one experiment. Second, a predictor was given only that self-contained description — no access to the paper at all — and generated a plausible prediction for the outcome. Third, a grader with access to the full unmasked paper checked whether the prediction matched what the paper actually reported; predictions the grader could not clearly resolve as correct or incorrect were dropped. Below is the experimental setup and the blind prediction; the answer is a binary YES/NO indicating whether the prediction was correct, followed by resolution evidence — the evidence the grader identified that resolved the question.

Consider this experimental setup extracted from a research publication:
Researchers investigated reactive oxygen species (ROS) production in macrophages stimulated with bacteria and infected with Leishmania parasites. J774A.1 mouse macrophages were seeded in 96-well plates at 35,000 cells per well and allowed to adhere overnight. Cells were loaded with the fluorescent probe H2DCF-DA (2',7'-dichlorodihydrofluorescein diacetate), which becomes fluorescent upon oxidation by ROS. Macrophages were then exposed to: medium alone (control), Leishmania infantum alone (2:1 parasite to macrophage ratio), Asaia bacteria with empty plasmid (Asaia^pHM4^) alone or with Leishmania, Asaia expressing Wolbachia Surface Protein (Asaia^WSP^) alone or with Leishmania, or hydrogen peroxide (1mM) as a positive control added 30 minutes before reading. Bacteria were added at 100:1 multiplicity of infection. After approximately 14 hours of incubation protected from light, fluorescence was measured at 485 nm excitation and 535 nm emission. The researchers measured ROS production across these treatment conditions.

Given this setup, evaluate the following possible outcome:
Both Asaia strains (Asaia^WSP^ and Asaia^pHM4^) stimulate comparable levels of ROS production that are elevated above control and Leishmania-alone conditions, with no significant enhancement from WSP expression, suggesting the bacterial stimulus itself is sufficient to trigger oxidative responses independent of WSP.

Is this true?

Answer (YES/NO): NO